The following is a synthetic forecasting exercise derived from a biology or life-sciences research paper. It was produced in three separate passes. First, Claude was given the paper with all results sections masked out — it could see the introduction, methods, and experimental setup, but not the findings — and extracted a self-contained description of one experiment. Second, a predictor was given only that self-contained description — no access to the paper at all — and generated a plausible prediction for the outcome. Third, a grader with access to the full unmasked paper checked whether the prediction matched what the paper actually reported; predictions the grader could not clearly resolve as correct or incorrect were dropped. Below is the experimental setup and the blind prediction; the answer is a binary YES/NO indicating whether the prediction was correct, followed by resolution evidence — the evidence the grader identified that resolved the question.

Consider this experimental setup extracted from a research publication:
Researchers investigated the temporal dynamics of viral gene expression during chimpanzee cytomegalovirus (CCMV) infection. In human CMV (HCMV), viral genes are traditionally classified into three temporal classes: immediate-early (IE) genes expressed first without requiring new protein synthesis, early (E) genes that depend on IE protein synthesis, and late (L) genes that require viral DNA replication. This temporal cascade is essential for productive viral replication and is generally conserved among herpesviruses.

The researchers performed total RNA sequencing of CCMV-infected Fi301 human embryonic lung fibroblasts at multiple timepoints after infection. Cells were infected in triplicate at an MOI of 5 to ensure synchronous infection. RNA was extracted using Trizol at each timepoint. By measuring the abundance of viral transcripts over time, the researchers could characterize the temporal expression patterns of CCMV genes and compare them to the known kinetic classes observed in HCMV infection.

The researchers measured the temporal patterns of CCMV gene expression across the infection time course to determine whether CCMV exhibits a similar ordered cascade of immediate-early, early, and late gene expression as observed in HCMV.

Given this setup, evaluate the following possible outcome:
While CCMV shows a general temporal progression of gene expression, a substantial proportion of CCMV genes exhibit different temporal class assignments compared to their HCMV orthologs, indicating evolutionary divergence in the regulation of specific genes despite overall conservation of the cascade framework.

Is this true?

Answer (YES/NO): NO